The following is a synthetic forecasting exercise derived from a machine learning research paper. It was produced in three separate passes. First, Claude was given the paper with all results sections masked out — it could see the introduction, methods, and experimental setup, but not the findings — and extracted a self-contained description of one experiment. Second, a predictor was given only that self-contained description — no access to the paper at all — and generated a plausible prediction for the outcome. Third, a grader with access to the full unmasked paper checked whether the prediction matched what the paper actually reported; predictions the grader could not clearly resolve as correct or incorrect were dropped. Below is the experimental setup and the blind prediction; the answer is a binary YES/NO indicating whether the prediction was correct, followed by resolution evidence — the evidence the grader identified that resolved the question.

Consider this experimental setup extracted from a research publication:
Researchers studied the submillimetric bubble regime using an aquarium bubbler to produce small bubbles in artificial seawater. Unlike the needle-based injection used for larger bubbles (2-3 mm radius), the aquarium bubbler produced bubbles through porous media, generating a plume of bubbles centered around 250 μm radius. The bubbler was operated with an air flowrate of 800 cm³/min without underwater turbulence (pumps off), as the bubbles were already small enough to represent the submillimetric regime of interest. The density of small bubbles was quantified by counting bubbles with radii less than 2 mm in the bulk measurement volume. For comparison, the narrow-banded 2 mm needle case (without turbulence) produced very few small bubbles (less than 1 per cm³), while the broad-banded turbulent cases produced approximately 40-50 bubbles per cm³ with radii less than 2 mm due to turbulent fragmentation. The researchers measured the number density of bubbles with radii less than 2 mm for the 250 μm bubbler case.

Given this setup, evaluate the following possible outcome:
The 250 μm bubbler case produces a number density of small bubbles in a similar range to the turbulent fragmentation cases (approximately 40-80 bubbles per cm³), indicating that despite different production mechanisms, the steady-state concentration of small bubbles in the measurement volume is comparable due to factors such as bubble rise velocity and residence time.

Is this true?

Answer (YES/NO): YES